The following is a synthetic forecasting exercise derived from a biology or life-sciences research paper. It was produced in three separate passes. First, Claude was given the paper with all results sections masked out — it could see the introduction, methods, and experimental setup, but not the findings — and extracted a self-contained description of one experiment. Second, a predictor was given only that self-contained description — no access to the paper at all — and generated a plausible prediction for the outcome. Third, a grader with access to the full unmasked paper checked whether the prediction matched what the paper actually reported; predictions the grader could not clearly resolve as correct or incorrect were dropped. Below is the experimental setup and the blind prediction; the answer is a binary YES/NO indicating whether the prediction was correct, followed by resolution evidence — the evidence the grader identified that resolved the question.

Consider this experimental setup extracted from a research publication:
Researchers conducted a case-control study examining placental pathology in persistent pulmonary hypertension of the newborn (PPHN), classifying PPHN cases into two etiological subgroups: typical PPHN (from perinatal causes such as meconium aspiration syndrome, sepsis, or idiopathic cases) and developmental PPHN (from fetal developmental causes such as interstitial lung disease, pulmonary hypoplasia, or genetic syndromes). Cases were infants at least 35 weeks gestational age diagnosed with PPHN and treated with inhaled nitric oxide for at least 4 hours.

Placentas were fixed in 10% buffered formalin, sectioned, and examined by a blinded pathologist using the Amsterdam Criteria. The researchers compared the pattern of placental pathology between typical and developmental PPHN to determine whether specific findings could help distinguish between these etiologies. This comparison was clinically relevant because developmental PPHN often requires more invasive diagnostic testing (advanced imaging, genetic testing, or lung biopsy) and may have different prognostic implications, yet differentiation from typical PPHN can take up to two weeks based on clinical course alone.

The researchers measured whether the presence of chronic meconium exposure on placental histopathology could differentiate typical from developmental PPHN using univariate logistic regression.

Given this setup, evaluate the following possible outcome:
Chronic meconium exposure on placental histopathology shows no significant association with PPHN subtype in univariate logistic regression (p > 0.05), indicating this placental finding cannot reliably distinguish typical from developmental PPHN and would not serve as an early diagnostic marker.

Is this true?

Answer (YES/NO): NO